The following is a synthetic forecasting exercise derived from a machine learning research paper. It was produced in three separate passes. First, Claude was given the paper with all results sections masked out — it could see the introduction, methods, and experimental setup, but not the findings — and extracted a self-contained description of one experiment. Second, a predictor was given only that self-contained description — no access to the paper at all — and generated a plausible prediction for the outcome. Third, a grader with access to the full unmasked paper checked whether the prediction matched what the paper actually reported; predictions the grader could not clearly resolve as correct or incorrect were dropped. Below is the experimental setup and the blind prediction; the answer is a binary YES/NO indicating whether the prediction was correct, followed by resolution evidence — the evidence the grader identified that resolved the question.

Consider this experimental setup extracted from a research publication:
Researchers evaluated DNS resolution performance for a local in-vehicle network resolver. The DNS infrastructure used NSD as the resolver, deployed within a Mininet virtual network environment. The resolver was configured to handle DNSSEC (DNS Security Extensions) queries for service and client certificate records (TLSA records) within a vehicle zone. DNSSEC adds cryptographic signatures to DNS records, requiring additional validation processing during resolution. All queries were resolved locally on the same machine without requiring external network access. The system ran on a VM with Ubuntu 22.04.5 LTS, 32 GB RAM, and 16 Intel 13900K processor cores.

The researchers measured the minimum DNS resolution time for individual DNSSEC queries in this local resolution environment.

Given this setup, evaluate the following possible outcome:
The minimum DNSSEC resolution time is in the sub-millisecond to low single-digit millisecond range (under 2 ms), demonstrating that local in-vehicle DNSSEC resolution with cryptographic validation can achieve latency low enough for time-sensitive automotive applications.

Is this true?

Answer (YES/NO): YES